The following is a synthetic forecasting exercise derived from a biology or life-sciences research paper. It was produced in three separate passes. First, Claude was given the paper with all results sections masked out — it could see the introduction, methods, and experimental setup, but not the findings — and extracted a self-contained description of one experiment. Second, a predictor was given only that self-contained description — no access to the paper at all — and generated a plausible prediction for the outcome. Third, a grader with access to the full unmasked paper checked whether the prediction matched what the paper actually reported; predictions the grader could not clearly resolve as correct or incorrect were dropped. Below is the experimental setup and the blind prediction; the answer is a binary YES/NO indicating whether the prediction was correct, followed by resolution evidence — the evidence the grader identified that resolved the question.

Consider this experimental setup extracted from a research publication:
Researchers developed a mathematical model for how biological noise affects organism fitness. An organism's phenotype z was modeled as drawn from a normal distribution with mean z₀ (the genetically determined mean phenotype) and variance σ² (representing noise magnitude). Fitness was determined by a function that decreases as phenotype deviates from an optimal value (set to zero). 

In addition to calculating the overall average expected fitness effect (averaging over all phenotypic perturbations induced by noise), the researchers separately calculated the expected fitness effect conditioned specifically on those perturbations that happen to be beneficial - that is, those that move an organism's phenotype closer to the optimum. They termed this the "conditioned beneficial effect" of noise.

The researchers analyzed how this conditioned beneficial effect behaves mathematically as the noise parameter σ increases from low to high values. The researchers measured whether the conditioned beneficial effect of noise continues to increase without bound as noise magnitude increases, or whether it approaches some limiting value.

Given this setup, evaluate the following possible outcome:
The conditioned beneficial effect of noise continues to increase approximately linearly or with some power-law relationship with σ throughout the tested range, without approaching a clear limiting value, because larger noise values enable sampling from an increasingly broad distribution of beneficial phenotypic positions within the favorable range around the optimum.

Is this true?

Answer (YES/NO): NO